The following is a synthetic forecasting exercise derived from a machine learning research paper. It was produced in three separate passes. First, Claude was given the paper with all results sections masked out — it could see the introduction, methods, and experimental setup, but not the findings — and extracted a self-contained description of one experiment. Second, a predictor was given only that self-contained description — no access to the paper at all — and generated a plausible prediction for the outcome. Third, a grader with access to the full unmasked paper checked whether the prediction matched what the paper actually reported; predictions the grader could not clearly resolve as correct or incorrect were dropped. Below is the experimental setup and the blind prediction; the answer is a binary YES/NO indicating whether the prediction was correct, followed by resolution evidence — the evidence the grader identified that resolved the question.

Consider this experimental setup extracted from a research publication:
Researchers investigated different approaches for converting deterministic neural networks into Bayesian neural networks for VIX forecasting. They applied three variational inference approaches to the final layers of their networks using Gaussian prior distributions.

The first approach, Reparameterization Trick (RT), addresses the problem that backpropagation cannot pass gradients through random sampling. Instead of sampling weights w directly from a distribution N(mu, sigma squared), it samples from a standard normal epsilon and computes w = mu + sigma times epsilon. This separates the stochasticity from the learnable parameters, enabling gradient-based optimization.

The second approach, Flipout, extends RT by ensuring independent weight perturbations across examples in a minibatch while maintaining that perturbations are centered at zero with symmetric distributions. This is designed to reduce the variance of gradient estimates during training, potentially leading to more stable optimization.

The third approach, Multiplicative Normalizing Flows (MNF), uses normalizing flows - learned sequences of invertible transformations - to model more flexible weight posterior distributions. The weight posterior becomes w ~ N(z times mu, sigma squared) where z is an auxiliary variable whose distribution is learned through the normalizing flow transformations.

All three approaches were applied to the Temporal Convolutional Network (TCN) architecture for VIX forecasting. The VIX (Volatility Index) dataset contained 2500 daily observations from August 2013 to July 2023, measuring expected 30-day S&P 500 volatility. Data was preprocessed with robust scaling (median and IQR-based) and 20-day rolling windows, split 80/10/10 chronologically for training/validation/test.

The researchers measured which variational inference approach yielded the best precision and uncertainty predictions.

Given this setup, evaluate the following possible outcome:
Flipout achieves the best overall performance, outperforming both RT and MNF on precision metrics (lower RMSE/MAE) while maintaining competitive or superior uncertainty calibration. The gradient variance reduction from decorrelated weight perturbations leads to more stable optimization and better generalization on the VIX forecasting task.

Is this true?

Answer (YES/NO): NO